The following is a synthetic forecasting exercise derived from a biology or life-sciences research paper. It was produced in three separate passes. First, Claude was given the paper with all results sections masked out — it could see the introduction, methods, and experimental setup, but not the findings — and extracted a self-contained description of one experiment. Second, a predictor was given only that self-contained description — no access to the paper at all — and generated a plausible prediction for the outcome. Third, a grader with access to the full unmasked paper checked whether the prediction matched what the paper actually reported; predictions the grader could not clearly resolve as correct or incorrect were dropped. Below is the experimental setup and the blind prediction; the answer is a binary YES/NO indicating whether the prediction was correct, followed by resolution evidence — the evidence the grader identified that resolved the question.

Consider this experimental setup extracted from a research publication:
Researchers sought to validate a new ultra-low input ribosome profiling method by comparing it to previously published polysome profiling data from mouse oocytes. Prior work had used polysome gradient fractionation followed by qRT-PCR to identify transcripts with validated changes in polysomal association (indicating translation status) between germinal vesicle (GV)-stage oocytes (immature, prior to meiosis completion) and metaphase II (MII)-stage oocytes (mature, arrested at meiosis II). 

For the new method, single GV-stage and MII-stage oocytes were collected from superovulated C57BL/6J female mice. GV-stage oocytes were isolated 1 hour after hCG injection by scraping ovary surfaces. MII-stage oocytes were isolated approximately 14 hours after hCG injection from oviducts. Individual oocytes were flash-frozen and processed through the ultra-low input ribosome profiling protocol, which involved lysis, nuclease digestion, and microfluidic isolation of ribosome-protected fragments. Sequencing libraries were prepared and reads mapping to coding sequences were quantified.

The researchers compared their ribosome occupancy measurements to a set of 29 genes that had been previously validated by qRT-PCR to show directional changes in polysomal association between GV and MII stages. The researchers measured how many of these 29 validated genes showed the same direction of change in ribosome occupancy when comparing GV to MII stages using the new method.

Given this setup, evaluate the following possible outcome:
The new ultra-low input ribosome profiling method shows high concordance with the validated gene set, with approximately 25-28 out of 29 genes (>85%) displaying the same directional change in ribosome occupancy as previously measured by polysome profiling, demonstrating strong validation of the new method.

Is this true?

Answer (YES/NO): YES